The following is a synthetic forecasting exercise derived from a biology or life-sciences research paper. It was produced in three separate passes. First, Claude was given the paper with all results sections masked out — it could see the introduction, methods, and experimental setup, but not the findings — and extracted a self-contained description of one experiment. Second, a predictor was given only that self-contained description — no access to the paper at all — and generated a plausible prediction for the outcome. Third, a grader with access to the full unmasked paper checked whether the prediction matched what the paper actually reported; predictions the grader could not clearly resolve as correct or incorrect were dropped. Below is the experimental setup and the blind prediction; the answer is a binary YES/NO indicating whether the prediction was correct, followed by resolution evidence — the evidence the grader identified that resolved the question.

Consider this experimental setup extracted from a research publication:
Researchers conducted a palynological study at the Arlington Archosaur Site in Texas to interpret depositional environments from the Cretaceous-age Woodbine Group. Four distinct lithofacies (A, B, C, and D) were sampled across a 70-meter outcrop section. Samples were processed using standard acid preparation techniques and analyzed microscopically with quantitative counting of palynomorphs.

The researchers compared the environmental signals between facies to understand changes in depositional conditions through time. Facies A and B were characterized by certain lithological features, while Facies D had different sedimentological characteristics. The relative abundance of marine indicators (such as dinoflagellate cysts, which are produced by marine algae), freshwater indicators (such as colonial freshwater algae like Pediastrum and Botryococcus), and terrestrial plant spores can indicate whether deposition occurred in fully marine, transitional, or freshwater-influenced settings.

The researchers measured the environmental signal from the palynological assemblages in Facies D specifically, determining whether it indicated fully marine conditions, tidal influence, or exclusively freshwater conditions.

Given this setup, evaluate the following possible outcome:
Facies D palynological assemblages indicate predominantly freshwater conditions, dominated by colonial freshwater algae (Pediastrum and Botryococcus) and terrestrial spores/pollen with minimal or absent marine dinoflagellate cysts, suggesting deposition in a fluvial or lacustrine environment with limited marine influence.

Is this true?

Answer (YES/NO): NO